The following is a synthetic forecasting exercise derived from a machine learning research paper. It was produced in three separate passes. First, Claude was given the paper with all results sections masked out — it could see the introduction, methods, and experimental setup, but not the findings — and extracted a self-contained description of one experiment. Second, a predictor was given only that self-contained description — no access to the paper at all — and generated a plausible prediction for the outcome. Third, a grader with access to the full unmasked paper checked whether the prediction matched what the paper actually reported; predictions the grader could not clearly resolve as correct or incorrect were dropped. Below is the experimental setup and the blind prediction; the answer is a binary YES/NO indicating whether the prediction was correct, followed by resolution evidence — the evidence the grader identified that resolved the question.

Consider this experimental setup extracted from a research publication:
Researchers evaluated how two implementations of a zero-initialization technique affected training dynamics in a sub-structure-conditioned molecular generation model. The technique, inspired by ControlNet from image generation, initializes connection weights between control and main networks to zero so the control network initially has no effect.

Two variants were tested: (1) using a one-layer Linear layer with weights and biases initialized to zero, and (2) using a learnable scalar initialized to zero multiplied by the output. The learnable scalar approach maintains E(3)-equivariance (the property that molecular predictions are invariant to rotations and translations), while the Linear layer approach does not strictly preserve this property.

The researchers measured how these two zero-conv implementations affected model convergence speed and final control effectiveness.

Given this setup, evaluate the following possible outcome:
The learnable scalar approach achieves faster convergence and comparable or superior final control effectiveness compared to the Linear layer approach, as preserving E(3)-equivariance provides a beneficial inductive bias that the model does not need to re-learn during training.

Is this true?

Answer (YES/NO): NO